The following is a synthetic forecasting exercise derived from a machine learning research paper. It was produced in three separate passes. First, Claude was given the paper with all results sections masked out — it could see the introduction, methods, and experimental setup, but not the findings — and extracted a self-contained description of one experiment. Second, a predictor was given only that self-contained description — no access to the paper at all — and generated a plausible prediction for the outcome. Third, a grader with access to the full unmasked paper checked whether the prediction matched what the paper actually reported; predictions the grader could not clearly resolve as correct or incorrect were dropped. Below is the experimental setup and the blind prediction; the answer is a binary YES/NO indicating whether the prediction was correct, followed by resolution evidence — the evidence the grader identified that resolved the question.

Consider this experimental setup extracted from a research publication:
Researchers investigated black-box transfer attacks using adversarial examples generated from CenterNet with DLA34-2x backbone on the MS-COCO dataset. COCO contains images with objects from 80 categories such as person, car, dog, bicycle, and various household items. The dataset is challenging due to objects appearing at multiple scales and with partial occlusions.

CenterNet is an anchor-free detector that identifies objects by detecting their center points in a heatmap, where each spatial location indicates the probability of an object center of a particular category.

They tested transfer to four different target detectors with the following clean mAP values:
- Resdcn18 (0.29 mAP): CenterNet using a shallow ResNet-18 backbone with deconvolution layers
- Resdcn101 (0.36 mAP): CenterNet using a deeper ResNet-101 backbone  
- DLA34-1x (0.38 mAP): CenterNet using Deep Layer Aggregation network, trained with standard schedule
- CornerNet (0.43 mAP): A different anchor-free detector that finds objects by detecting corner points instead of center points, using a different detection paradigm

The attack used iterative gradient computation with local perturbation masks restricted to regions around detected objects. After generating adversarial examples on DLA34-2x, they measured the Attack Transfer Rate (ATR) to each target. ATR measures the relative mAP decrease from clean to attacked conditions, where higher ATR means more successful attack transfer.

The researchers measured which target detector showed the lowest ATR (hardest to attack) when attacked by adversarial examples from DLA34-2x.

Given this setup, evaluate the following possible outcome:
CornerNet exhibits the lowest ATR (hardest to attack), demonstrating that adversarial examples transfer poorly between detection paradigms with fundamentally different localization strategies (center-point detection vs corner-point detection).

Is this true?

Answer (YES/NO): NO